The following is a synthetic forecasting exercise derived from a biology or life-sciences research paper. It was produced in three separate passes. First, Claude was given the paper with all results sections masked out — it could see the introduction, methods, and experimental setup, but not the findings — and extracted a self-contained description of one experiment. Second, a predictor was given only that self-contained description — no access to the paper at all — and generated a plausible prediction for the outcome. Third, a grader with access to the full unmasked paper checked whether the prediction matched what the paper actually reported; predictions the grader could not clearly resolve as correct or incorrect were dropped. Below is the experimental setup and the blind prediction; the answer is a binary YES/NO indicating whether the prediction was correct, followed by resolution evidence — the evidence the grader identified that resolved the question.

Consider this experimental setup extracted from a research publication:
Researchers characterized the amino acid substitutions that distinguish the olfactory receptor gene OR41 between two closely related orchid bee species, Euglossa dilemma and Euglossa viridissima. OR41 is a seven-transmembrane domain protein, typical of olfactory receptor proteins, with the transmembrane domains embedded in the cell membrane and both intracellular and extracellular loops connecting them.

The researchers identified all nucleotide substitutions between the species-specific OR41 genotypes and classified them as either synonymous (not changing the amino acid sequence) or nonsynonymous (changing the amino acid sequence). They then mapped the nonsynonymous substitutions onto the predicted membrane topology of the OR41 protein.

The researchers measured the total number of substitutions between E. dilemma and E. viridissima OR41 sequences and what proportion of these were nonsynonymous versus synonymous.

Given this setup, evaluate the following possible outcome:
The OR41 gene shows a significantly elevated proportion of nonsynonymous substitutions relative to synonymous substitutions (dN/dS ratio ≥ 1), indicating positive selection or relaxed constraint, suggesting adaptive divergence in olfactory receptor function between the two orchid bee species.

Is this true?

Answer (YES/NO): YES